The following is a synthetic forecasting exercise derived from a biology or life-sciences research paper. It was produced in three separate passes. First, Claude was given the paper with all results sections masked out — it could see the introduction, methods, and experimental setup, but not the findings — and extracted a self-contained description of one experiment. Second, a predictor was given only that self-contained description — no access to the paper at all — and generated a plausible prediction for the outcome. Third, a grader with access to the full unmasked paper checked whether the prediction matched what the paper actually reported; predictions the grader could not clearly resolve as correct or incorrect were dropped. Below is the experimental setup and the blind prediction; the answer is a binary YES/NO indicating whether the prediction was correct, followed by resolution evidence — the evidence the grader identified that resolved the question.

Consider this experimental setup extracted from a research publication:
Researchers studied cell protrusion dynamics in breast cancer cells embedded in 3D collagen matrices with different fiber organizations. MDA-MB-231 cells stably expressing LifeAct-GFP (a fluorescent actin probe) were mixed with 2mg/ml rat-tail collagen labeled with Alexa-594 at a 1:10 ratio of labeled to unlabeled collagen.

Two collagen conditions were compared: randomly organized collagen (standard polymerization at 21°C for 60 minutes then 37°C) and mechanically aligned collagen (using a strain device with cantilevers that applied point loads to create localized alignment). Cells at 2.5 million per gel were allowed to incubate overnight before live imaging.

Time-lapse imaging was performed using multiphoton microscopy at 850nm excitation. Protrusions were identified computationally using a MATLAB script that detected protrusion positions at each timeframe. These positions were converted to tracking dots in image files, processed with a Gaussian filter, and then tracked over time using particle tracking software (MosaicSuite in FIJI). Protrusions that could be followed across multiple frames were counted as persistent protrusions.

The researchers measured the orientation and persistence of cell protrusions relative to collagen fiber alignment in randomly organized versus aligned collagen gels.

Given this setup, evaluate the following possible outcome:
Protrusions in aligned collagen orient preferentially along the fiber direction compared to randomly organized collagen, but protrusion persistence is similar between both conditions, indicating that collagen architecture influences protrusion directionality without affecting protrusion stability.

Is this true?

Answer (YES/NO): NO